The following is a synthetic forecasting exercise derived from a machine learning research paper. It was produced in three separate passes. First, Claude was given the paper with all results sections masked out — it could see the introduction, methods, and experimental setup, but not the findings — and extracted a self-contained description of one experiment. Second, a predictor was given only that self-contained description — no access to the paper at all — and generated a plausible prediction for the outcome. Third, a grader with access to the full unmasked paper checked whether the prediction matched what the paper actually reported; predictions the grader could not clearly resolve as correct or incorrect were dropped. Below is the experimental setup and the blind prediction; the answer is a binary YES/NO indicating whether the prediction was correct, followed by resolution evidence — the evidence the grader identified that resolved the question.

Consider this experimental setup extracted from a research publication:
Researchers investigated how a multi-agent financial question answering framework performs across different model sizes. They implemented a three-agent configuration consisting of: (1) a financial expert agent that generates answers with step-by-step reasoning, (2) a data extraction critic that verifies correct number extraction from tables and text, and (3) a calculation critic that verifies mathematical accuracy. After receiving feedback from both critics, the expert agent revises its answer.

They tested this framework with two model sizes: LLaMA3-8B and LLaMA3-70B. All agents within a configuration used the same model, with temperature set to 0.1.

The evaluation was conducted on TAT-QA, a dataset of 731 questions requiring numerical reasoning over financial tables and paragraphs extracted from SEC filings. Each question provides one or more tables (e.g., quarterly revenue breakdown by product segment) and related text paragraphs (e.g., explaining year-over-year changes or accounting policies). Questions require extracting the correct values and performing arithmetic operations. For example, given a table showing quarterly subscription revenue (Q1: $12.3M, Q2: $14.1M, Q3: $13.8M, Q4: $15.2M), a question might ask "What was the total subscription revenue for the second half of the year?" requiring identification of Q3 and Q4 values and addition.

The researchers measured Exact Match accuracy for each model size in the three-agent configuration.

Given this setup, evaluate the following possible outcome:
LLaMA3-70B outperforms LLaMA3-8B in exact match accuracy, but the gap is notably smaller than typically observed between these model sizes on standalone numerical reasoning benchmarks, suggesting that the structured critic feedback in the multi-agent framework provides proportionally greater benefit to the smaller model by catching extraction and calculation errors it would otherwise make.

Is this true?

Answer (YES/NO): YES